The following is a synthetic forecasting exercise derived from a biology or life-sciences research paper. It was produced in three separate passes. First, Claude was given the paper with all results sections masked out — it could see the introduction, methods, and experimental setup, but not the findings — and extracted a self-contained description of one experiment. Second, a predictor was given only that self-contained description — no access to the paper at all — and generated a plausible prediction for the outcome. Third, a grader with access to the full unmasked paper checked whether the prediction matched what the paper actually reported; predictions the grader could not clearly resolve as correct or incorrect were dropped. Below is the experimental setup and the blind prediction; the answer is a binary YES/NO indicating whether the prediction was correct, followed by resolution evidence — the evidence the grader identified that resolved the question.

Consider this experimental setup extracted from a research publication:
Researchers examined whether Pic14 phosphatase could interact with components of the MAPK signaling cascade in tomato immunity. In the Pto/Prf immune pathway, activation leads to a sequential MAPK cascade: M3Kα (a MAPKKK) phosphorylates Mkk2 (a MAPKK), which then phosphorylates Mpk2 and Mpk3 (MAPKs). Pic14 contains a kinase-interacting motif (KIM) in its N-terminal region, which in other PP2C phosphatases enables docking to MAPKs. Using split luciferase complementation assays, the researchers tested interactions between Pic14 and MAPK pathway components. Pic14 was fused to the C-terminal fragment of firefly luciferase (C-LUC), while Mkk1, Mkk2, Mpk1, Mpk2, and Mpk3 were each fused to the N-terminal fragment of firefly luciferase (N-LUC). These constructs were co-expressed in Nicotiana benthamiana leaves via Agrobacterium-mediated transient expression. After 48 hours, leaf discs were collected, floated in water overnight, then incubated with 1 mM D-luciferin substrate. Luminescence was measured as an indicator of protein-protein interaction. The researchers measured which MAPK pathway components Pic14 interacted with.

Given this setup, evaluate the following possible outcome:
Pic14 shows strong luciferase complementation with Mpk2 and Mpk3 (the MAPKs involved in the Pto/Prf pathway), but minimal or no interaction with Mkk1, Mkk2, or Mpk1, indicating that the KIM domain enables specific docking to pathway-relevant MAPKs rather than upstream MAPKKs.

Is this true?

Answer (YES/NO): NO